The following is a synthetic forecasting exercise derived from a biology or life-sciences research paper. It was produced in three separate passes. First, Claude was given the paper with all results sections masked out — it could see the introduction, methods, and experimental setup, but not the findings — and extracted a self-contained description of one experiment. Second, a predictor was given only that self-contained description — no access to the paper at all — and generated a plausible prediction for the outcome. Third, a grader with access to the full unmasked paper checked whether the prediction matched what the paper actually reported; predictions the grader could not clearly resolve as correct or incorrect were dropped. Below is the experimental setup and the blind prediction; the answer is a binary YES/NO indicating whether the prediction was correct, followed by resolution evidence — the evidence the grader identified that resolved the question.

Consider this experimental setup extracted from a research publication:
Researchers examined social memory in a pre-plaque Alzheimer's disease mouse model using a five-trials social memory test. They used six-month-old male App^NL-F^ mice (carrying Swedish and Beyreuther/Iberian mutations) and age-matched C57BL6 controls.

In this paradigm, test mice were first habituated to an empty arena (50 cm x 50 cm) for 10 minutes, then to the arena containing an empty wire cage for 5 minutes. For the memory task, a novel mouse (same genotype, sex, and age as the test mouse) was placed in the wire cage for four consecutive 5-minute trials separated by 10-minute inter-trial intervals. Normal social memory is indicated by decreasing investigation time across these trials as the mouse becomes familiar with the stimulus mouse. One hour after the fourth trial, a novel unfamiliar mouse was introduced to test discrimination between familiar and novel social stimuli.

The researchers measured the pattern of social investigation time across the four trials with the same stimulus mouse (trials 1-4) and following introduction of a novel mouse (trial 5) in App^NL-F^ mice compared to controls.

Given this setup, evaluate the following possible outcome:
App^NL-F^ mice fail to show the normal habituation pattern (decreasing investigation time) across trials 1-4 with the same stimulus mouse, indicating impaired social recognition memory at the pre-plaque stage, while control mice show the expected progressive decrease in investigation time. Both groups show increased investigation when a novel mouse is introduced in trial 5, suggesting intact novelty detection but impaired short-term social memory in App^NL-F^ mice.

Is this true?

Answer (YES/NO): NO